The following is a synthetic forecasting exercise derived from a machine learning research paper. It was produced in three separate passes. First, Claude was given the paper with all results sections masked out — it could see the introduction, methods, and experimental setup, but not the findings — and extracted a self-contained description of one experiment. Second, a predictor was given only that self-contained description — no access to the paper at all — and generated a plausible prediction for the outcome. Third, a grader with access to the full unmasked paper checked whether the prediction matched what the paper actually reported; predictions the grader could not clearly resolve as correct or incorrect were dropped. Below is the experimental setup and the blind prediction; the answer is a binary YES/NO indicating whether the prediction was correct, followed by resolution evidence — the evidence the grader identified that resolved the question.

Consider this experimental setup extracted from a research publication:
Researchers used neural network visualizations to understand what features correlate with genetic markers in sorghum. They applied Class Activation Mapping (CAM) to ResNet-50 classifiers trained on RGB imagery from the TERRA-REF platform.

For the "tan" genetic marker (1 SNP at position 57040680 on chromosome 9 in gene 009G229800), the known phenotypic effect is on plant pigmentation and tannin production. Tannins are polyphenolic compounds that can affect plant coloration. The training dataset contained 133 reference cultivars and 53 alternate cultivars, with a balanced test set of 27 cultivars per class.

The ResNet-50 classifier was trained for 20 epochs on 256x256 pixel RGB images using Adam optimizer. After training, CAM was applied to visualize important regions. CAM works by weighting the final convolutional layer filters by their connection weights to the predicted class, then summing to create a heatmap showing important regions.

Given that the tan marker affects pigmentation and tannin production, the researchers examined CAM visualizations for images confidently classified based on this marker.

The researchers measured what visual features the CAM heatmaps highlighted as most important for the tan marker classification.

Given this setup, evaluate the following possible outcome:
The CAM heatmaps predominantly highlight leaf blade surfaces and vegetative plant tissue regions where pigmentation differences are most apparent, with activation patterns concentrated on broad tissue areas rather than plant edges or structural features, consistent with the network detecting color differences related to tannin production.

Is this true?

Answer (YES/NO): NO